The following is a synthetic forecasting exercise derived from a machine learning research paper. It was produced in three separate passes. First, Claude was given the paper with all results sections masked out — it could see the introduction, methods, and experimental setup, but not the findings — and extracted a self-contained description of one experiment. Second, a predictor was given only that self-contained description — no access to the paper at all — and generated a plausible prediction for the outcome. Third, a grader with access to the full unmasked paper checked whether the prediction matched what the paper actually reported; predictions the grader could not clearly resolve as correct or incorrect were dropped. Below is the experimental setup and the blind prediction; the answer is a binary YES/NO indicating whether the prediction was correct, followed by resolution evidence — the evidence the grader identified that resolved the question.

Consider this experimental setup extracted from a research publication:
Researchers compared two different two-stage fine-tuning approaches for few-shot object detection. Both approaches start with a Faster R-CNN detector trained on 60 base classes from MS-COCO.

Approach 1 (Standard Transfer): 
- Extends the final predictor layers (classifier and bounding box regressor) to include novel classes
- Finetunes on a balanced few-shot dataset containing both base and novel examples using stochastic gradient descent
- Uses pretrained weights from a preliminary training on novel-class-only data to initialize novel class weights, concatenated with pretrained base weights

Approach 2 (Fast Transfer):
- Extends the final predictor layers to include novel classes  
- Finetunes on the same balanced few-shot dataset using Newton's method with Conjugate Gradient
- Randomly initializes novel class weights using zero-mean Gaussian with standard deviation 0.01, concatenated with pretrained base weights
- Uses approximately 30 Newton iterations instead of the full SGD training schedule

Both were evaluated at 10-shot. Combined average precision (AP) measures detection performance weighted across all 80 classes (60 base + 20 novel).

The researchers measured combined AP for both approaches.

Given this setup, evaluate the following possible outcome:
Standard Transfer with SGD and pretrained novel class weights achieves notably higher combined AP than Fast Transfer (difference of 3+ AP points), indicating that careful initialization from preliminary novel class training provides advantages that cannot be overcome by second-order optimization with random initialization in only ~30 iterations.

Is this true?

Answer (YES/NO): NO